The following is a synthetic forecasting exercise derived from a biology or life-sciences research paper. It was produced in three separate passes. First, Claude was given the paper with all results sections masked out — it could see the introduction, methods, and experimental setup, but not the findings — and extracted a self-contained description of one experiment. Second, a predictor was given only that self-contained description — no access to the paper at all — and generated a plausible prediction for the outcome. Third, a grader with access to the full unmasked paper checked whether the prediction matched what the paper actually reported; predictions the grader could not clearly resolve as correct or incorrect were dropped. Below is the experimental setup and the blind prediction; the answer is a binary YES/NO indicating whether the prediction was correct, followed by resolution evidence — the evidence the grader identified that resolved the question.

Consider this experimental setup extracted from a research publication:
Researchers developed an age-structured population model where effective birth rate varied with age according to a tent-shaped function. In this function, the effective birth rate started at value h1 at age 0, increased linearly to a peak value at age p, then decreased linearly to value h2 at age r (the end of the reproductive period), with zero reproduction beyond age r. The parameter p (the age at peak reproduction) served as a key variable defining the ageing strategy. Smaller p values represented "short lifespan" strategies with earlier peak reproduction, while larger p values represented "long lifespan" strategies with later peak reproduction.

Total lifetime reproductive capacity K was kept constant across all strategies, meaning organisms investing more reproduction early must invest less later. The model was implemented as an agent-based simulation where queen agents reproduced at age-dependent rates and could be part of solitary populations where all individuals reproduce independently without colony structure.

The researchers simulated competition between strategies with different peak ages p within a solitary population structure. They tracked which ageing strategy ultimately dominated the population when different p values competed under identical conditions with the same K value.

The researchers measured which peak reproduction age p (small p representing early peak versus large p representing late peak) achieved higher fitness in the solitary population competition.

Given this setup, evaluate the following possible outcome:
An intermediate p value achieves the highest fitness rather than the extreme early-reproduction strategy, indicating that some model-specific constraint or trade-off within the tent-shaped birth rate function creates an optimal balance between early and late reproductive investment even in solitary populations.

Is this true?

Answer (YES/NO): NO